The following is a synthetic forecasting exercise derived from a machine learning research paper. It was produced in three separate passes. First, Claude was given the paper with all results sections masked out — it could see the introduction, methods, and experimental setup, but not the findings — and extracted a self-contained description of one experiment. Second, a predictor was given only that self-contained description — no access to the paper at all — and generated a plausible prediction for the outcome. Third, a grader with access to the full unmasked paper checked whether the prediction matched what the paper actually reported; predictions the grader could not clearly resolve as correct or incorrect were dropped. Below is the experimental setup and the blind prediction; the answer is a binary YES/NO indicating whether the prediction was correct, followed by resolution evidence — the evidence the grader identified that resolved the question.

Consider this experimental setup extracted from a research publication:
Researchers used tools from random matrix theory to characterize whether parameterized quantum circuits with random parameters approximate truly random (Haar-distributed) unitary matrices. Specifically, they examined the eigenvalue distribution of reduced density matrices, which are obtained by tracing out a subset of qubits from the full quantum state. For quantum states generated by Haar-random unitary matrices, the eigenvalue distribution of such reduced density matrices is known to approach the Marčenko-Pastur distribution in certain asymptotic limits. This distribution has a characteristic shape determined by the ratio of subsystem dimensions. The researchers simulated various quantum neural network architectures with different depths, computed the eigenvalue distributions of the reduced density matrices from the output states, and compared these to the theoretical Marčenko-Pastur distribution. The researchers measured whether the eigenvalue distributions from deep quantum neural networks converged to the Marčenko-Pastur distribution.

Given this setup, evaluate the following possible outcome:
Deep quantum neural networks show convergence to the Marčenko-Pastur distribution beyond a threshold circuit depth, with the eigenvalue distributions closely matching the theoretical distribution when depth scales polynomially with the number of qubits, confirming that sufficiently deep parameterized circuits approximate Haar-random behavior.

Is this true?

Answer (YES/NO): YES